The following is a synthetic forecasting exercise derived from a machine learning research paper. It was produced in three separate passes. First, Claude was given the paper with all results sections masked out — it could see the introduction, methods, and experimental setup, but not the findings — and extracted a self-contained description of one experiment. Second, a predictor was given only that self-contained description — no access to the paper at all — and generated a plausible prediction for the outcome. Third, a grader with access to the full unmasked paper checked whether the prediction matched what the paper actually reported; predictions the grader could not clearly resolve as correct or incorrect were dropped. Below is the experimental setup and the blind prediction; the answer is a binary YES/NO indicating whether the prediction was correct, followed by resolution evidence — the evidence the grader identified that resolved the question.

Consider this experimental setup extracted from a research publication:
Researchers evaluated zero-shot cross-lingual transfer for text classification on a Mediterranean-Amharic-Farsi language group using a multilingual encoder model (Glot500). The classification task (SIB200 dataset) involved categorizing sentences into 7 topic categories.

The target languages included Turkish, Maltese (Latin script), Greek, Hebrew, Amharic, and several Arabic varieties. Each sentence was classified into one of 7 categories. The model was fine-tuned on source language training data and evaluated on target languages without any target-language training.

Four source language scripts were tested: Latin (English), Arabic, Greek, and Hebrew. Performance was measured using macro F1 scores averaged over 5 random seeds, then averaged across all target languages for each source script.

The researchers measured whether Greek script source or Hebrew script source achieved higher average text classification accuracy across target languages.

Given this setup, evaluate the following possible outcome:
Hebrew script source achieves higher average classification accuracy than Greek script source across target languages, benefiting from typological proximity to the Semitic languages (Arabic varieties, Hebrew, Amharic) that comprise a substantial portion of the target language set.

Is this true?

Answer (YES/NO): NO